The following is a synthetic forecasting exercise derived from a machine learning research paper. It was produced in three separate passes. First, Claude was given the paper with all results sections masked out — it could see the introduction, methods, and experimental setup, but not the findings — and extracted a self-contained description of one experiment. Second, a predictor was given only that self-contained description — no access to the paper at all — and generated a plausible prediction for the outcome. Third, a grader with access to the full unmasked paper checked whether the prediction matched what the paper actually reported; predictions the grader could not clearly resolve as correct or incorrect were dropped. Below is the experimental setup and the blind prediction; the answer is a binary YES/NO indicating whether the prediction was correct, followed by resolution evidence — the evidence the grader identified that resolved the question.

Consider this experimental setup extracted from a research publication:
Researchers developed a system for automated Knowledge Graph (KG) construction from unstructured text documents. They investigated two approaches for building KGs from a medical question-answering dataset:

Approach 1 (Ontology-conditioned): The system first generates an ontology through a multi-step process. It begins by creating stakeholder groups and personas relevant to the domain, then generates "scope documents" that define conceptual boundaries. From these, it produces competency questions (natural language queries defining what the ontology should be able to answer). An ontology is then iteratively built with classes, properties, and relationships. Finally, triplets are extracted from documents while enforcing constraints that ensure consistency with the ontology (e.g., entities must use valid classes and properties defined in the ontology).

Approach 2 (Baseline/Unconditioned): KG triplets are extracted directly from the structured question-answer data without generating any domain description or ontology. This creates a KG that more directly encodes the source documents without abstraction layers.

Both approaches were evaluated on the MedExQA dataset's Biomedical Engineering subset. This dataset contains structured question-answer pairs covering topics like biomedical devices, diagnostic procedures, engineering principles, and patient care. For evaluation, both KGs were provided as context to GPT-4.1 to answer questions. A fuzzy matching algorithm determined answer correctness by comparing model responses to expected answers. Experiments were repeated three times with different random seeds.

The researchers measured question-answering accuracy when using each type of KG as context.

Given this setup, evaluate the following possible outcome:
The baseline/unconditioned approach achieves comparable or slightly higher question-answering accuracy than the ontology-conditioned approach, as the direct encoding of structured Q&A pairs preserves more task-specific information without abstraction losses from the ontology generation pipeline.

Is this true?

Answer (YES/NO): NO